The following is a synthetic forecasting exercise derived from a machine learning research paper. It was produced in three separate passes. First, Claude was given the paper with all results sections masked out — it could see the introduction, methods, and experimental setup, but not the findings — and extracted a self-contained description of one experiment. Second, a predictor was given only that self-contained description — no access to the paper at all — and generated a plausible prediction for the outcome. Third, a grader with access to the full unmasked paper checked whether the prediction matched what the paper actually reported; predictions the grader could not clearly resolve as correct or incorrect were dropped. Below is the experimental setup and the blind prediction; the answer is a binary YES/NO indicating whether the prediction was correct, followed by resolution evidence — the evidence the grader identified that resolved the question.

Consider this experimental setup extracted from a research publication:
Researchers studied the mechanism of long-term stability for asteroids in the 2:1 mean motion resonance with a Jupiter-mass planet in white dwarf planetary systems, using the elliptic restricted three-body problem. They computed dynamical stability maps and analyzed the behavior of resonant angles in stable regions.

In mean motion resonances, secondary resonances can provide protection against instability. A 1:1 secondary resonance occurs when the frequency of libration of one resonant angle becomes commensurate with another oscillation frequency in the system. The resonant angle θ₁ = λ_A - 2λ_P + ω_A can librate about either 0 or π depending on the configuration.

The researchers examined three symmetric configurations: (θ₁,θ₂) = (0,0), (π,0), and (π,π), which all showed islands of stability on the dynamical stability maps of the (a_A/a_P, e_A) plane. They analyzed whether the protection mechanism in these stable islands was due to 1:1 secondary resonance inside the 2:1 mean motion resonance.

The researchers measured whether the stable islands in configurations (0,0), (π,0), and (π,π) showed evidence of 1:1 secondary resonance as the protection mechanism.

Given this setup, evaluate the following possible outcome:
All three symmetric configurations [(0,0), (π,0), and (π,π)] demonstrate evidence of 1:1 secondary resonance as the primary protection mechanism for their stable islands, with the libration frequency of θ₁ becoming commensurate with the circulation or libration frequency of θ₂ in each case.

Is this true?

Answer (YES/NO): YES